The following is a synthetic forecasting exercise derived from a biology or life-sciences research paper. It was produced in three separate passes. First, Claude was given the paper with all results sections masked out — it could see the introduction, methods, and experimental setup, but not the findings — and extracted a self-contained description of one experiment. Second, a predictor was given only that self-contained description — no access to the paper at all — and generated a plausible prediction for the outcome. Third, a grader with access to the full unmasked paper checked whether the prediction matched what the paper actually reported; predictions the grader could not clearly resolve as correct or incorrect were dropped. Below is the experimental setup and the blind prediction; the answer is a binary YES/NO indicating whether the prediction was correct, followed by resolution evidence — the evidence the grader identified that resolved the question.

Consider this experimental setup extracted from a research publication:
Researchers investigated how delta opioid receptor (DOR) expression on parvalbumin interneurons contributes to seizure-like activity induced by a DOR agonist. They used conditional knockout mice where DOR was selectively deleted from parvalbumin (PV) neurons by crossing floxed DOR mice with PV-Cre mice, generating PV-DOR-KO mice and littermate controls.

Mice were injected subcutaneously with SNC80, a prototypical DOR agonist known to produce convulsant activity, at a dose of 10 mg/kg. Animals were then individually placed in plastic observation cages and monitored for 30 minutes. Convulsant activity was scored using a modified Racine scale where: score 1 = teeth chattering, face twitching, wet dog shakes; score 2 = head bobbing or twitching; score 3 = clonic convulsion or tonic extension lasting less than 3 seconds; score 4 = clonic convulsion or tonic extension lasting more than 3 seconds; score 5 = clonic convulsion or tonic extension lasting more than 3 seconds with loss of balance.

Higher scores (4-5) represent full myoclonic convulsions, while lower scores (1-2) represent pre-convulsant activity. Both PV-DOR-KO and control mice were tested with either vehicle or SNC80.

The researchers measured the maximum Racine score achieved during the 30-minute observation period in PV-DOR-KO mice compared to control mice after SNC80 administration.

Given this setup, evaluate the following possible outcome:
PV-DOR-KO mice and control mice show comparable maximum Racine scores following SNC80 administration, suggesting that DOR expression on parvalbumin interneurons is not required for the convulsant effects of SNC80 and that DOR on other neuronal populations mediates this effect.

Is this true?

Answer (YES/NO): NO